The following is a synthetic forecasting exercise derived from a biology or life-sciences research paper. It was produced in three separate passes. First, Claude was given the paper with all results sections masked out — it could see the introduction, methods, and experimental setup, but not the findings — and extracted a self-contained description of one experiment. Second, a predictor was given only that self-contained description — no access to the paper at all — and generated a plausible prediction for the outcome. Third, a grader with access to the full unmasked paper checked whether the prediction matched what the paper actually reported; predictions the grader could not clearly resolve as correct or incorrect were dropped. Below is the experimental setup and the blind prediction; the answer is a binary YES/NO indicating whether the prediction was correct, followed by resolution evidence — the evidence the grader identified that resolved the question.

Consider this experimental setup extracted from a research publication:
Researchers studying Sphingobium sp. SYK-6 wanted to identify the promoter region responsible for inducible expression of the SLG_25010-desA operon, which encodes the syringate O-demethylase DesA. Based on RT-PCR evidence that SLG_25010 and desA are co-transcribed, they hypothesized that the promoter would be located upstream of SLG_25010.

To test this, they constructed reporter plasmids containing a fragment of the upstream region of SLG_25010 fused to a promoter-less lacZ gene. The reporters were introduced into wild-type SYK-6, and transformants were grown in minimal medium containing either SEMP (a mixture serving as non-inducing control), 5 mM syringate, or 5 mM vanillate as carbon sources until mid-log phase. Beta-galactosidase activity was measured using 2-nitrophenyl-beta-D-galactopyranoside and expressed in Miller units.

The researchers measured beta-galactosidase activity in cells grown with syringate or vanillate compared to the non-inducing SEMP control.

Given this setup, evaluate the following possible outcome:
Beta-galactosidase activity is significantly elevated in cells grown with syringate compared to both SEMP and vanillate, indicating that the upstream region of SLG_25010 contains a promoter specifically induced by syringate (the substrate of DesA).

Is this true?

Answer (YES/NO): NO